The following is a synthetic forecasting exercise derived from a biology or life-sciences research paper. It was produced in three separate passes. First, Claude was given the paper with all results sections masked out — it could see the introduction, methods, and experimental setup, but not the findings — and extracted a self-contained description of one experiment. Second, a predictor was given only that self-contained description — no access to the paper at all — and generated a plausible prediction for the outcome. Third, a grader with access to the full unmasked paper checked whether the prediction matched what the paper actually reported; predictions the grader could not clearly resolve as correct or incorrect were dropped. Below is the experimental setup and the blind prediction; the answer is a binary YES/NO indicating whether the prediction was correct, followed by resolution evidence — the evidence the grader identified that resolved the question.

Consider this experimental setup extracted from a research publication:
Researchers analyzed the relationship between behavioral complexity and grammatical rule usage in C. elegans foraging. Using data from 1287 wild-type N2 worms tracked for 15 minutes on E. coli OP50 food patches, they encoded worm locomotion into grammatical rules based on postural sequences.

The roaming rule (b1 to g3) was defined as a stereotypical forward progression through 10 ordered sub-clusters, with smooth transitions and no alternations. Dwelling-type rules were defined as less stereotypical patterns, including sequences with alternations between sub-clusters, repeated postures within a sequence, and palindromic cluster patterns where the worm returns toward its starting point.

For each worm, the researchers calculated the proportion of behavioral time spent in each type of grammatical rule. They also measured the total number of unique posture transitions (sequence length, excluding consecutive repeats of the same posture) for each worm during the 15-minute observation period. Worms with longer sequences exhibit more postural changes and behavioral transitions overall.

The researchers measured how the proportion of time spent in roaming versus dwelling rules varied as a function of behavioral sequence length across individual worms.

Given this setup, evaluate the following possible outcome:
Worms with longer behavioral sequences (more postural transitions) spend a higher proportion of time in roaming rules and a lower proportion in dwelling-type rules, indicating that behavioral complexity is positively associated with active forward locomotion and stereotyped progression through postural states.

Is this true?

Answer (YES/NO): YES